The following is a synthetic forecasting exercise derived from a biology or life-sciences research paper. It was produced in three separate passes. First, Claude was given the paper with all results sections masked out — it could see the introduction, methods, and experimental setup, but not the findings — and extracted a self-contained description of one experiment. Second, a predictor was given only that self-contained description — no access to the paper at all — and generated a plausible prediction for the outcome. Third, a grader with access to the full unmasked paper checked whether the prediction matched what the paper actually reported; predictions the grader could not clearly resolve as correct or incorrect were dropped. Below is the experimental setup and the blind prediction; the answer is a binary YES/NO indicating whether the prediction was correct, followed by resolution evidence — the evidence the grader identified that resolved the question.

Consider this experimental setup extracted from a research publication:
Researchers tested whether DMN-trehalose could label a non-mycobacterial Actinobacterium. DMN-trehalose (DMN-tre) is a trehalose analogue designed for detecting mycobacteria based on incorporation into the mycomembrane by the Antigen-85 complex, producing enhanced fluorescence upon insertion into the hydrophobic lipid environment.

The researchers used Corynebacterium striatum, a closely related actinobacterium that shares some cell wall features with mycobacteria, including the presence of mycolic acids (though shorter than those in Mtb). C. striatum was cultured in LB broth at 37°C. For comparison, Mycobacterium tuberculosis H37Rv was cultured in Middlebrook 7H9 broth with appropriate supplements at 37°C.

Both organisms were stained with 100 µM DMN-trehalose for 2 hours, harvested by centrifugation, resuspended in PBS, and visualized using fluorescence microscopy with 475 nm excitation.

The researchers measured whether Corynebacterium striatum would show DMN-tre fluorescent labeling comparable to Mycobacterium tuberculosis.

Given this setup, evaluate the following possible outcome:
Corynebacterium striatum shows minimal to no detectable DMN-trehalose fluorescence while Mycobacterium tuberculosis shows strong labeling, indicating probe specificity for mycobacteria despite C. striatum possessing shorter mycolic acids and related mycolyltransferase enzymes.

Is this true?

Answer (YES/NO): NO